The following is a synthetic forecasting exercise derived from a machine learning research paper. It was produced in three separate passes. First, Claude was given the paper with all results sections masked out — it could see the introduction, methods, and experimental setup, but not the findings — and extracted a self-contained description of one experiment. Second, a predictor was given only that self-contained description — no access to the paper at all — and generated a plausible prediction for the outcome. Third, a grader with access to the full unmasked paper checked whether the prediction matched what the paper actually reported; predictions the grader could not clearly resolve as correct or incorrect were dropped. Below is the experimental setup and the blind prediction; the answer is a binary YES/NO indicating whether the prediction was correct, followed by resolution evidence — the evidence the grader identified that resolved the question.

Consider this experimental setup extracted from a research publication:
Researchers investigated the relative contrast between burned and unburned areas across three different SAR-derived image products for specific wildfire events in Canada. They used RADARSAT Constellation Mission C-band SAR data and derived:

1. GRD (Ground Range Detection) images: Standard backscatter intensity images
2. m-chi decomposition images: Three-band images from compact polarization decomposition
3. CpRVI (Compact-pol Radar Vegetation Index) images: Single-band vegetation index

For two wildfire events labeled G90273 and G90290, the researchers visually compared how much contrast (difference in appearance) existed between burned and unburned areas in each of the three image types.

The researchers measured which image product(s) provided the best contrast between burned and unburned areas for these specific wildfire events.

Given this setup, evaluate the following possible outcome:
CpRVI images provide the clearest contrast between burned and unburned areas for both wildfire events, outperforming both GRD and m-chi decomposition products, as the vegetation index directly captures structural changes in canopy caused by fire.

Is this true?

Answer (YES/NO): NO